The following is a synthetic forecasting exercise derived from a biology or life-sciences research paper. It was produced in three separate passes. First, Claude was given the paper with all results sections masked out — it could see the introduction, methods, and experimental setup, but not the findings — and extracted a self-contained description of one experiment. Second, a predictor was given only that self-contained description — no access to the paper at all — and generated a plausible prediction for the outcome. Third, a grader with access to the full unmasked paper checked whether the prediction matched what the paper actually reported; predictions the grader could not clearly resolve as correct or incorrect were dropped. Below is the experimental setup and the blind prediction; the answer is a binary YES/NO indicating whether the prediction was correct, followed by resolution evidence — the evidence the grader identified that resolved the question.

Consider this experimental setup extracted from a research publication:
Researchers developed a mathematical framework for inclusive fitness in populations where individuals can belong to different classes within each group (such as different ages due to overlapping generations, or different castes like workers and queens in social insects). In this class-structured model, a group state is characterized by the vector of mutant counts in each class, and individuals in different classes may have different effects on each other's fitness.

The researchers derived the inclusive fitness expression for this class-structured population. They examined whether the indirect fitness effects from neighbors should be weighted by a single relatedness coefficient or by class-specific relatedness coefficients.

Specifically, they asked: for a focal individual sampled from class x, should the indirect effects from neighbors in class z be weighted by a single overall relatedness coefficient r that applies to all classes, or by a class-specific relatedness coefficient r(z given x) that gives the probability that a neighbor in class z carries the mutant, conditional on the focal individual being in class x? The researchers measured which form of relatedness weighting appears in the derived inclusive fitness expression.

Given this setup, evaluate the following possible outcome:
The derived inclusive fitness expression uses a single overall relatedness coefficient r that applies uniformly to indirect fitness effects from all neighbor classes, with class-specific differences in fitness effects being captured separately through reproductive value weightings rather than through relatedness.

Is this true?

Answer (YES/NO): NO